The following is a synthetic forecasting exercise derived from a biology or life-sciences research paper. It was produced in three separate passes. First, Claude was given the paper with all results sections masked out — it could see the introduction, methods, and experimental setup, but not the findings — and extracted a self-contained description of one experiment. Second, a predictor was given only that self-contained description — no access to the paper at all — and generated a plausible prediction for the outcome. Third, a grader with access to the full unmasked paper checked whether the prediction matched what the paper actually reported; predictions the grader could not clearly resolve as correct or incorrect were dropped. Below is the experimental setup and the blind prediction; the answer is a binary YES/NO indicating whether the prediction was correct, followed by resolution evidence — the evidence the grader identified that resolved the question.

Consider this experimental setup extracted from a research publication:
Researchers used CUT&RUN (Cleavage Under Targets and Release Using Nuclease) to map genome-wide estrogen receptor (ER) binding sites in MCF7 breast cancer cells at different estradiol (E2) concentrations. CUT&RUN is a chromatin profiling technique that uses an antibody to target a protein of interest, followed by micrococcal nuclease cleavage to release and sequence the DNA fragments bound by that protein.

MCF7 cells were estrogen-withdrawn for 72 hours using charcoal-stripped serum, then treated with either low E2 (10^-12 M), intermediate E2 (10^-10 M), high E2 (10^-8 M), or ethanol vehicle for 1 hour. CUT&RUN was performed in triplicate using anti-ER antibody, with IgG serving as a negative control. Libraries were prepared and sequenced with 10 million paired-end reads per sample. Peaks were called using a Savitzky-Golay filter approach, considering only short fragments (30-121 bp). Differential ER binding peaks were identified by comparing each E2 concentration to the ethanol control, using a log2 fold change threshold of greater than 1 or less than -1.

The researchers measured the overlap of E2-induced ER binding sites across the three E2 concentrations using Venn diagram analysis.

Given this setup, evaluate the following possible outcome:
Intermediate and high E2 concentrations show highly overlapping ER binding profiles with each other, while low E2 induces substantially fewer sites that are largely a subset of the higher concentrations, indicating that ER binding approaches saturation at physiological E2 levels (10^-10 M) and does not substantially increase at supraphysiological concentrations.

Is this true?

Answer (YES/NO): NO